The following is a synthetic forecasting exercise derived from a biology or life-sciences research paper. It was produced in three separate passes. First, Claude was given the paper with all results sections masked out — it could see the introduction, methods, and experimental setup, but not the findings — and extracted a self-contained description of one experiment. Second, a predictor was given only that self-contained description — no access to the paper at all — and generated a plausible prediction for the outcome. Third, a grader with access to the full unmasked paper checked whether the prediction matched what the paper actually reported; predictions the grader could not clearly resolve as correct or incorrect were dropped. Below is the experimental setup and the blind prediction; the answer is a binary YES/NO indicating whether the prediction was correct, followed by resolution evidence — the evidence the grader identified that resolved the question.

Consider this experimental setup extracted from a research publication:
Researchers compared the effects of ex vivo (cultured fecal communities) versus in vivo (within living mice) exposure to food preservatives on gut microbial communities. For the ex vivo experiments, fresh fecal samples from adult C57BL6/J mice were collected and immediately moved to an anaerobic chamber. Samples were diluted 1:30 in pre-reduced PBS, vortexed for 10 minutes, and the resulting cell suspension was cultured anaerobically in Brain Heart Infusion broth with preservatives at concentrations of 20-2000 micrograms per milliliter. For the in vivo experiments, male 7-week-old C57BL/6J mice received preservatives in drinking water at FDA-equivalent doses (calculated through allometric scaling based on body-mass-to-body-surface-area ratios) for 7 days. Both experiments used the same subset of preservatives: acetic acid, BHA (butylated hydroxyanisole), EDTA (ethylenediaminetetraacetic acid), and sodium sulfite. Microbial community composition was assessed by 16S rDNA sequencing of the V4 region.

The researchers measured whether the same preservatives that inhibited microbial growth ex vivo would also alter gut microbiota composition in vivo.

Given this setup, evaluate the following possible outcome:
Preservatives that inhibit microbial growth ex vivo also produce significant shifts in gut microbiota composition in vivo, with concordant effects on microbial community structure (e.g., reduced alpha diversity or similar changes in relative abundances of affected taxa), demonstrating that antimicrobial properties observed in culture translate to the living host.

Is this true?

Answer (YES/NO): NO